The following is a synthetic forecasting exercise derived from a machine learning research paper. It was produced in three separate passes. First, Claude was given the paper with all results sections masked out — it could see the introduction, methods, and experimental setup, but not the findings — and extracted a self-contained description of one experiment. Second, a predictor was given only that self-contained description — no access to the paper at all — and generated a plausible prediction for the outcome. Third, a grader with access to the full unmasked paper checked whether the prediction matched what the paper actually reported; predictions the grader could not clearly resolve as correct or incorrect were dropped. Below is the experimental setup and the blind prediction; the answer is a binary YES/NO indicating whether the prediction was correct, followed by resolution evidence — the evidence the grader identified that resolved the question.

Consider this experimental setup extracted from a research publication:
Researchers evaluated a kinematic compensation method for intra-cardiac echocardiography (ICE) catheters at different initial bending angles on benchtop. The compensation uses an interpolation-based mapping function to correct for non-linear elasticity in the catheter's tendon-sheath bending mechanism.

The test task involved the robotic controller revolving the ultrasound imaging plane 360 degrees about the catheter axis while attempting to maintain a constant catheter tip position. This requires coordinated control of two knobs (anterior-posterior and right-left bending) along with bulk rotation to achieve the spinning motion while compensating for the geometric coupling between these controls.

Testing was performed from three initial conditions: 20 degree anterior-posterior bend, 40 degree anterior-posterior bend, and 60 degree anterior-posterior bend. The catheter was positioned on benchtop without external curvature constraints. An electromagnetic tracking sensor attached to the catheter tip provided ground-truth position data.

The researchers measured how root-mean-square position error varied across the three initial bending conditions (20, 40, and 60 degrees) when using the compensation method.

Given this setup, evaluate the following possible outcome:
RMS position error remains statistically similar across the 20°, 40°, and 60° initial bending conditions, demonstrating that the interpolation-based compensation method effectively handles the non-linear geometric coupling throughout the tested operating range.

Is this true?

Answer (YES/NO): NO